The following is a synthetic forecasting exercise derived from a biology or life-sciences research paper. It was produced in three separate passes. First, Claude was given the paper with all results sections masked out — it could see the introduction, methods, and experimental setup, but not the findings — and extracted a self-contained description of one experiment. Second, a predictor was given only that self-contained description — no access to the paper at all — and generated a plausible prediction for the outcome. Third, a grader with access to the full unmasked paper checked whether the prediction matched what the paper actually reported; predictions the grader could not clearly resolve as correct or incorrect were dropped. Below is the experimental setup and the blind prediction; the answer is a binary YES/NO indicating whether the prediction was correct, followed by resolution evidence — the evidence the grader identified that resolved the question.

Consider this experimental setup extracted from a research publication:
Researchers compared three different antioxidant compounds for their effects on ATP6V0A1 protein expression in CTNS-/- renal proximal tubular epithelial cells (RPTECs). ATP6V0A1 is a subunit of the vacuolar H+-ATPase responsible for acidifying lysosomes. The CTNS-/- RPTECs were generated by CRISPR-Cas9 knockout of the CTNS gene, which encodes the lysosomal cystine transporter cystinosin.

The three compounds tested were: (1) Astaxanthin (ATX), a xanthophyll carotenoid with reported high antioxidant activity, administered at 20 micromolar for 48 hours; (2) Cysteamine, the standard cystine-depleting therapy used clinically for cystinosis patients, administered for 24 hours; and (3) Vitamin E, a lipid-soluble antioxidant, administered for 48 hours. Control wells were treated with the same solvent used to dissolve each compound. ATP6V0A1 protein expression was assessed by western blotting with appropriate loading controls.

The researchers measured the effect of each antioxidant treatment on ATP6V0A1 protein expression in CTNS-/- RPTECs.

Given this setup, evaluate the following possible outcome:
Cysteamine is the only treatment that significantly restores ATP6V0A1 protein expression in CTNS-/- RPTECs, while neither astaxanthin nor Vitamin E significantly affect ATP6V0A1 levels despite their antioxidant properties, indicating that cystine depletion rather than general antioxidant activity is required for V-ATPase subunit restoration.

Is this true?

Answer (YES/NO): NO